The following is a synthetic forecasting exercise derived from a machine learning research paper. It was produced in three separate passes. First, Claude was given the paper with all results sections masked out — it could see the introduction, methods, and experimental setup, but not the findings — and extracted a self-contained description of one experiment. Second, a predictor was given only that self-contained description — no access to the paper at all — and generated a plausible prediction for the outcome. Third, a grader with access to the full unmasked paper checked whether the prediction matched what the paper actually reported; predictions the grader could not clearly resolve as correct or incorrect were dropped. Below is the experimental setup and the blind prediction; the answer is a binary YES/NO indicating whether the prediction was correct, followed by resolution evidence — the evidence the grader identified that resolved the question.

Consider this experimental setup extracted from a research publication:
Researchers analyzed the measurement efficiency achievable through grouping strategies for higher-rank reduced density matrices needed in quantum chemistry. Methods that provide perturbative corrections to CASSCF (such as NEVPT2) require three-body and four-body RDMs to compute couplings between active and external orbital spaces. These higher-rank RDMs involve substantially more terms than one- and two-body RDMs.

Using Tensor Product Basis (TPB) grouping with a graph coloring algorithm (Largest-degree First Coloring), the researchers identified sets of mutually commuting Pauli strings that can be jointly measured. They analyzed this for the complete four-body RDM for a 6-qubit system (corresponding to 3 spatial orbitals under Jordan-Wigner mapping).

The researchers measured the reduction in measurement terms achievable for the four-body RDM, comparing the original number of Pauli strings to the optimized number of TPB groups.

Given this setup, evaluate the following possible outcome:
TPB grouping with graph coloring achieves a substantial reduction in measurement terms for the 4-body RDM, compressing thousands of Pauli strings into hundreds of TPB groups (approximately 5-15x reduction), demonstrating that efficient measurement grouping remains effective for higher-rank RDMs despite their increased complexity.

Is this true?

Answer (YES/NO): NO